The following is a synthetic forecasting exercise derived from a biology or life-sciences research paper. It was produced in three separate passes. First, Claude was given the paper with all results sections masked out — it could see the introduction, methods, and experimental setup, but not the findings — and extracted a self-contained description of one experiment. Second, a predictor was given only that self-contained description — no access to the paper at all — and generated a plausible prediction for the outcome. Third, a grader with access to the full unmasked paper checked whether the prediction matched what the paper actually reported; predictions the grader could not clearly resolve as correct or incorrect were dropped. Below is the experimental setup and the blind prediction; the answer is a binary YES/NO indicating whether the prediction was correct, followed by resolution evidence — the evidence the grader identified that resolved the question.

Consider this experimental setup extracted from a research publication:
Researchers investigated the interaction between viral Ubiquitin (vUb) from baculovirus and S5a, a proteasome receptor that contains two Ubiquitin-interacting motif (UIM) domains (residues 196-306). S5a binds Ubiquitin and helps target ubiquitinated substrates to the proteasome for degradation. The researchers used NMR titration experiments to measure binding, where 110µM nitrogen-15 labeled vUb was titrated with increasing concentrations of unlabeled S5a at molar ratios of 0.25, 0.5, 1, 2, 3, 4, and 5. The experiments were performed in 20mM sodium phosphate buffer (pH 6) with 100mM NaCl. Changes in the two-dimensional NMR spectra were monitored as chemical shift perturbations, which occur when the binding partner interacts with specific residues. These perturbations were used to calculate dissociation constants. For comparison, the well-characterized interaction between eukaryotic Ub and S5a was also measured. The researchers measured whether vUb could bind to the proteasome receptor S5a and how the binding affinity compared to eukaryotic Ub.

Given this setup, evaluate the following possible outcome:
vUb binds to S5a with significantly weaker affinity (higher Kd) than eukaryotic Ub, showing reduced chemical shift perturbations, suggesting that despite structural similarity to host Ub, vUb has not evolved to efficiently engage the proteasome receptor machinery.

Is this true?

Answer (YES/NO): NO